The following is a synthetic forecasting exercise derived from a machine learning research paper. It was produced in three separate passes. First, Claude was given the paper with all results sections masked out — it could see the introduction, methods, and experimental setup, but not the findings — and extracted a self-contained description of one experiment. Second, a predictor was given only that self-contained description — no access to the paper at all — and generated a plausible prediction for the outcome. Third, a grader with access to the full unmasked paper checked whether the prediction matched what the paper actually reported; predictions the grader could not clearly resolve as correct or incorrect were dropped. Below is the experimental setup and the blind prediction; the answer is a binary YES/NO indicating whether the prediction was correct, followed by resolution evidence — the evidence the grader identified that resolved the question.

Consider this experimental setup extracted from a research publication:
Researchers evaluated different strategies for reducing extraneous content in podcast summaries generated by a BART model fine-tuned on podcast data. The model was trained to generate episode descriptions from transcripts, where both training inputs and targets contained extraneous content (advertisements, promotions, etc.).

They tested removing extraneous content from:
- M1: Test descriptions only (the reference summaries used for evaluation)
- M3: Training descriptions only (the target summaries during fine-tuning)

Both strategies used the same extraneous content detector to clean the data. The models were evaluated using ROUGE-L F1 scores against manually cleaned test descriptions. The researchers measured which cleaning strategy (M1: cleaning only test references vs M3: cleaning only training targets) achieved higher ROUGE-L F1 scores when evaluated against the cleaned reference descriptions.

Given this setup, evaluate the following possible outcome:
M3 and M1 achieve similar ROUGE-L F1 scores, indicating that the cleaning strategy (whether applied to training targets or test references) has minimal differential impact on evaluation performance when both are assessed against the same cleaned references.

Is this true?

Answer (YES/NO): YES